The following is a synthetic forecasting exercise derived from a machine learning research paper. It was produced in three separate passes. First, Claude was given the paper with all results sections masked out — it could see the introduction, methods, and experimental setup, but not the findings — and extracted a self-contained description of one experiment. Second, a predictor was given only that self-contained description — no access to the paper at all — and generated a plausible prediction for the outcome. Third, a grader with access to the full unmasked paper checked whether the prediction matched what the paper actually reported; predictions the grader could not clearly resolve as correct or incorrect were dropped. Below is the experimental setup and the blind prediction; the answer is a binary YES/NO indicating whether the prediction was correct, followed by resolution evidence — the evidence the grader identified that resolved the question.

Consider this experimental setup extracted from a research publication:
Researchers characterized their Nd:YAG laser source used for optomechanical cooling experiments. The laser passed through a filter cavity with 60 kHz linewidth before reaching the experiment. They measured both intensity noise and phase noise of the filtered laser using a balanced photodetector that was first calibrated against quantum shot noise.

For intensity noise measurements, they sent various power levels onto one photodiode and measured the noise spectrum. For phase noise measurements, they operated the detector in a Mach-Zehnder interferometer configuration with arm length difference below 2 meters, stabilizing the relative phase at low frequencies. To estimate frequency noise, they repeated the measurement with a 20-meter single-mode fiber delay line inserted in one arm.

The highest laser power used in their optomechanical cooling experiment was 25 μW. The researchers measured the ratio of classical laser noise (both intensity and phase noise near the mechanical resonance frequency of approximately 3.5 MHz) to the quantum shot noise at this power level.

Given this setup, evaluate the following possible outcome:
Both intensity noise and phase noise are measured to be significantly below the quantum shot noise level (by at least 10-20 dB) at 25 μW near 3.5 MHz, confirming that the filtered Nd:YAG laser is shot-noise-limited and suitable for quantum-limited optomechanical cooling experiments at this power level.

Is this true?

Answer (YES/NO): YES